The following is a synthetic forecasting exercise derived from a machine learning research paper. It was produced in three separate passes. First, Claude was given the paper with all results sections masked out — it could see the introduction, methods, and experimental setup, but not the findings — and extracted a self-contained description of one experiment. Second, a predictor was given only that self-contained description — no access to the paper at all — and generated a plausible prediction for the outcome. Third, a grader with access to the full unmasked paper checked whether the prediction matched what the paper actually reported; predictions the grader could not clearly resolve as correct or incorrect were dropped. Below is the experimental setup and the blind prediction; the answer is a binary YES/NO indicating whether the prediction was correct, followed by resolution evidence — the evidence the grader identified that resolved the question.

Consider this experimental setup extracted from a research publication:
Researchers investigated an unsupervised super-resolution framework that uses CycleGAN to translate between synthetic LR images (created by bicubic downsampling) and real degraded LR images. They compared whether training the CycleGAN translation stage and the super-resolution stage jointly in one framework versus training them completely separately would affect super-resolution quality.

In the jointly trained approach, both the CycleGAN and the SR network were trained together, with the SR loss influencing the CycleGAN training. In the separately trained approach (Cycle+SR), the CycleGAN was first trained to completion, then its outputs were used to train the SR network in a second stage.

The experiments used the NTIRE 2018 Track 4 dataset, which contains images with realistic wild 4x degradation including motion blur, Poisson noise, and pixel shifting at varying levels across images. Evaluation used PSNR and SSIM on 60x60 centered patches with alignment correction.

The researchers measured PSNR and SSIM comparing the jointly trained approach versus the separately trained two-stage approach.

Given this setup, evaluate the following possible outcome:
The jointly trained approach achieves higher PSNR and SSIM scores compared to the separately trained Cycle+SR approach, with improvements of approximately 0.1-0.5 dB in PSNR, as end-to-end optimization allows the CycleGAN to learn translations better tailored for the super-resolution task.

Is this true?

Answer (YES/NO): YES